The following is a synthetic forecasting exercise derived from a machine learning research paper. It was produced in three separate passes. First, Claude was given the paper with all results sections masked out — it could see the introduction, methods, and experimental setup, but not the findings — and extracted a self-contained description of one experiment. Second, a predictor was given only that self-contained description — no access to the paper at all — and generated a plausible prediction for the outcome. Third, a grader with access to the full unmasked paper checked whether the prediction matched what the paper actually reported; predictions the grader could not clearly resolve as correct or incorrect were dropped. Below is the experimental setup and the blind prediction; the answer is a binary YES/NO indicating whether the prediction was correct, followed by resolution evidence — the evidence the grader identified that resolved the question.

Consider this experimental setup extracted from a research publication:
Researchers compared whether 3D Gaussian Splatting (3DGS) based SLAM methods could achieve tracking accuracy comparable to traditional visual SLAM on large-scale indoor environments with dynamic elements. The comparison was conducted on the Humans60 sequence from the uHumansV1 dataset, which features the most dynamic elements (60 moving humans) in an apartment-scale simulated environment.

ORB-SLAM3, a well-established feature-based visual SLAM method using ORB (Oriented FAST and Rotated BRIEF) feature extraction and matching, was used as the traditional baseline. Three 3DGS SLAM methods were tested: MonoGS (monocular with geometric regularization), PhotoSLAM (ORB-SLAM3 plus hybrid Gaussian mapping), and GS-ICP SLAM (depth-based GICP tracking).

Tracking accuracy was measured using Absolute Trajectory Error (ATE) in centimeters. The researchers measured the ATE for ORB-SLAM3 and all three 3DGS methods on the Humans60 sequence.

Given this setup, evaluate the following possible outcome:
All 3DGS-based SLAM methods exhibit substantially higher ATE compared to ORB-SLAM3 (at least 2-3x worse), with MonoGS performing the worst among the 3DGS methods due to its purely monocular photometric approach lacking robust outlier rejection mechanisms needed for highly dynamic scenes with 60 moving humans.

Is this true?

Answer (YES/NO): NO